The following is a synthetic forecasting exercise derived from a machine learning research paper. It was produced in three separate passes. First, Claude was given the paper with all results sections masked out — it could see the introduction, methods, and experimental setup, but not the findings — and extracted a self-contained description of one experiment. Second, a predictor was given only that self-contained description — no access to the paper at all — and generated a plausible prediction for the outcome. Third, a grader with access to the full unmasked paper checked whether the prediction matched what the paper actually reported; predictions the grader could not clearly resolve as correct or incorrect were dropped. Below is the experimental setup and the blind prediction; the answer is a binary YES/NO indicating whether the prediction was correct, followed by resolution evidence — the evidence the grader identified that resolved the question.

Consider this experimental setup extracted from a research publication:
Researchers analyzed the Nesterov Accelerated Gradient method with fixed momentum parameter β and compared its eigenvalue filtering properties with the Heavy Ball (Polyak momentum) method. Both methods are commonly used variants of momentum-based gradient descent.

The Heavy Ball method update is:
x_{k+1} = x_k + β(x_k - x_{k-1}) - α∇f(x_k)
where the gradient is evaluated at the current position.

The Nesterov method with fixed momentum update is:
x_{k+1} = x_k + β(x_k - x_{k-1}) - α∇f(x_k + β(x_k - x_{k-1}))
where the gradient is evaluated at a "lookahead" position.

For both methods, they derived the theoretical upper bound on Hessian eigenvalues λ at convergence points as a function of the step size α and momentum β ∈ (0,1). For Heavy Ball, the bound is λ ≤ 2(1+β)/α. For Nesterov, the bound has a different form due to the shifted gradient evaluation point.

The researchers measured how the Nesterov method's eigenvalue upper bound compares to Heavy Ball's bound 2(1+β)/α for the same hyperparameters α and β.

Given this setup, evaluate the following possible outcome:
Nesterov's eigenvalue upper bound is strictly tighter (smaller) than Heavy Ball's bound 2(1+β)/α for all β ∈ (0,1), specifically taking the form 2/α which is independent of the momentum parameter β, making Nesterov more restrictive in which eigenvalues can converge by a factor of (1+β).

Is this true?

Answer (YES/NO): NO